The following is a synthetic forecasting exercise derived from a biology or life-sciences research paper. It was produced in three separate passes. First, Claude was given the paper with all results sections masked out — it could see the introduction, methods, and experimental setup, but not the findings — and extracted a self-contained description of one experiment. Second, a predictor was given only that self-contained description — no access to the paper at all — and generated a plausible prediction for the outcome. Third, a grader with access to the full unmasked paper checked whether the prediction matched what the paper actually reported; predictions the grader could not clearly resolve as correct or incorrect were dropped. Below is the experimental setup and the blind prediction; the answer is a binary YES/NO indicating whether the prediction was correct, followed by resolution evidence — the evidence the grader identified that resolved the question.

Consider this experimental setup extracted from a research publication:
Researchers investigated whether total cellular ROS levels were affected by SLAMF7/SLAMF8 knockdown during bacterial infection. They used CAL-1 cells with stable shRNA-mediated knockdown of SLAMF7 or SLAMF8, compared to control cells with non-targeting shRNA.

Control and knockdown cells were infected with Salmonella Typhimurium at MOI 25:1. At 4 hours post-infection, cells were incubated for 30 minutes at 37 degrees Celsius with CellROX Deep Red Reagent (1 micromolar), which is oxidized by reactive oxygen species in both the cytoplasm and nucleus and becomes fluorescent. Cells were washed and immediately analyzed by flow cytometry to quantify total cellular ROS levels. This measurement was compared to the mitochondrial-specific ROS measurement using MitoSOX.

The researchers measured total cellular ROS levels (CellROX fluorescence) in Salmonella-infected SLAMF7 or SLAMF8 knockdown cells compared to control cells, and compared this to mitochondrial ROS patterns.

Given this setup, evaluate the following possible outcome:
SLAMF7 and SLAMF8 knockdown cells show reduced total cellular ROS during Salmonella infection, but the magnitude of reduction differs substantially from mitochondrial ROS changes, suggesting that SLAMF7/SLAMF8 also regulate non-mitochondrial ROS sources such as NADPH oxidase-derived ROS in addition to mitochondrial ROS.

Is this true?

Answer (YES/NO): NO